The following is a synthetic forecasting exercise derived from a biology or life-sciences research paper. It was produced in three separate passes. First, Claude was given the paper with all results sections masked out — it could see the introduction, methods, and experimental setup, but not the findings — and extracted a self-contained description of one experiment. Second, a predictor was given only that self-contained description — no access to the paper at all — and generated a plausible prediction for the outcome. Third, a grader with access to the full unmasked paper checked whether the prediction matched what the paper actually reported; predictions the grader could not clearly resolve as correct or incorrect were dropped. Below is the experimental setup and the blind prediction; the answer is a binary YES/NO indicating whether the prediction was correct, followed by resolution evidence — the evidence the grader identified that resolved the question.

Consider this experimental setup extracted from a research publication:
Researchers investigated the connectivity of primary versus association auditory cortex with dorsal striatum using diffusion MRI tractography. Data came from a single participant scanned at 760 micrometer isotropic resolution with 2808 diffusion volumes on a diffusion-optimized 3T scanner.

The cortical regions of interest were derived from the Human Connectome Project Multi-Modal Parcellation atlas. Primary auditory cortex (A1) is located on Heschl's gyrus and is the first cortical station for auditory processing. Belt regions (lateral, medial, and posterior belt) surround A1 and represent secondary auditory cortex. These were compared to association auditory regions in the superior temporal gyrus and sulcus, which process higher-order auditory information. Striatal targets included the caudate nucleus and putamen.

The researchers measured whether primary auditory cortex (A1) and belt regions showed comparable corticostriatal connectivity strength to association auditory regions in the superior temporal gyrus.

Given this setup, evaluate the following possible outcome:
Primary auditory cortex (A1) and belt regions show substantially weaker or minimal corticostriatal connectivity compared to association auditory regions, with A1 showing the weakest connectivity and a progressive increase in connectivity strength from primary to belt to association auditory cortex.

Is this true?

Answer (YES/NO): NO